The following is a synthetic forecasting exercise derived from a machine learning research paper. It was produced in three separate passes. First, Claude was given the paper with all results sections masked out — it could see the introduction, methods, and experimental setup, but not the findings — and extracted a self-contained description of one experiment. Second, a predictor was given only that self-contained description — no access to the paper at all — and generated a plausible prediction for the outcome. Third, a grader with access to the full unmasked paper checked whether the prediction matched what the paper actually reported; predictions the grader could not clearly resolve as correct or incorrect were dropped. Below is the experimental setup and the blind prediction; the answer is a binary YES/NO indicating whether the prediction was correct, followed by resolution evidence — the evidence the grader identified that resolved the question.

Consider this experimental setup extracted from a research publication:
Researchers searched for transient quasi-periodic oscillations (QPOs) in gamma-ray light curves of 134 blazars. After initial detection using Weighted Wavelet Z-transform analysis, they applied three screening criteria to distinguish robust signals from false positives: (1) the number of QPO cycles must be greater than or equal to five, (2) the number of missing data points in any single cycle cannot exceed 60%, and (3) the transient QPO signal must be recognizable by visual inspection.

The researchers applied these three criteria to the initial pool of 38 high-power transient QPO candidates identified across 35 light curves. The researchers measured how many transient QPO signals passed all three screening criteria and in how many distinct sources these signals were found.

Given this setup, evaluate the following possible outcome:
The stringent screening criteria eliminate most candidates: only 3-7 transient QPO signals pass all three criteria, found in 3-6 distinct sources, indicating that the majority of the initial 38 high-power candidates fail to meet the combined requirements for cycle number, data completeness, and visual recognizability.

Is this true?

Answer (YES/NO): NO